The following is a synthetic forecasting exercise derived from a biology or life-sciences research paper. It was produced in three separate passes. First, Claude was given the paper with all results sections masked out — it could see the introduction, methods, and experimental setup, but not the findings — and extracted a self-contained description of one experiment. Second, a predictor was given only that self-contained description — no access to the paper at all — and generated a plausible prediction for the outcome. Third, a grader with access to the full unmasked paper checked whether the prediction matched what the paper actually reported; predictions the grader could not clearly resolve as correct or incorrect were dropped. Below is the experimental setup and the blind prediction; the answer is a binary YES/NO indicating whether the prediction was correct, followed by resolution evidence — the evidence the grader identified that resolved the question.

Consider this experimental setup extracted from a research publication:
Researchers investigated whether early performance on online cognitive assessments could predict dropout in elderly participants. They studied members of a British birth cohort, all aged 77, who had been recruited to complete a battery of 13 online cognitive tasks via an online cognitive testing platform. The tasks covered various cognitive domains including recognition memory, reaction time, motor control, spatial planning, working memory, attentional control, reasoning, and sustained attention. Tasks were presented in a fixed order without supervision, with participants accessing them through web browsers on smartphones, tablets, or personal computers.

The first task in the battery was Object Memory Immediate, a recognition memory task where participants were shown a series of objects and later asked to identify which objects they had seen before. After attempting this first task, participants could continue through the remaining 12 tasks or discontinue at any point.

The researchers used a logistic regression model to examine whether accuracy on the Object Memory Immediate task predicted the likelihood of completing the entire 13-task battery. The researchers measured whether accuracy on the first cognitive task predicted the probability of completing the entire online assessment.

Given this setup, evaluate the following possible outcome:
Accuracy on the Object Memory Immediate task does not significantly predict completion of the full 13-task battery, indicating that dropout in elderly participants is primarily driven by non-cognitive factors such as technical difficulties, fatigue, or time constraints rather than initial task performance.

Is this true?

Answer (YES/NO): NO